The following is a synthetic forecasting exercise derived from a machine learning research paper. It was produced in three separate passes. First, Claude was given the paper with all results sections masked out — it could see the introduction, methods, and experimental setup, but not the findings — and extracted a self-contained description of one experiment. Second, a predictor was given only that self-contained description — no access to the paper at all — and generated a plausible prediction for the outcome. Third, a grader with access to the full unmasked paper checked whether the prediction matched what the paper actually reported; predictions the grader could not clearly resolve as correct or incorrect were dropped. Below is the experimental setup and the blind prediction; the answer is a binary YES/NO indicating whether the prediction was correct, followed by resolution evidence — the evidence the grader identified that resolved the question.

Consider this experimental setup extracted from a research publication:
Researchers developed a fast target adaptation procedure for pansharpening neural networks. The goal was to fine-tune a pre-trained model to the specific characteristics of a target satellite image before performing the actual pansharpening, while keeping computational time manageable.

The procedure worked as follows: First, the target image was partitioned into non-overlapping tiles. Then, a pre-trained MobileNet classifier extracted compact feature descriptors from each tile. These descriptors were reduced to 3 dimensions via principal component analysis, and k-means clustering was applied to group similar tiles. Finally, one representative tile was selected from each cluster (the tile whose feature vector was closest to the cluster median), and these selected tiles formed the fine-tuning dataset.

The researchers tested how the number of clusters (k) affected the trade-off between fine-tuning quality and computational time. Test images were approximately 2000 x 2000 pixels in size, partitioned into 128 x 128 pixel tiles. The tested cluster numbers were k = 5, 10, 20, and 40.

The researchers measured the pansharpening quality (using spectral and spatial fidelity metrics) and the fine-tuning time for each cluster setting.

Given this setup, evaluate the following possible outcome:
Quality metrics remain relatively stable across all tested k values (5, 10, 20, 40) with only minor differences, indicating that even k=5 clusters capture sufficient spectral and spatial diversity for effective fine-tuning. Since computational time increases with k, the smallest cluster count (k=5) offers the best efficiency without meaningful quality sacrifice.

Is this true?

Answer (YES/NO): NO